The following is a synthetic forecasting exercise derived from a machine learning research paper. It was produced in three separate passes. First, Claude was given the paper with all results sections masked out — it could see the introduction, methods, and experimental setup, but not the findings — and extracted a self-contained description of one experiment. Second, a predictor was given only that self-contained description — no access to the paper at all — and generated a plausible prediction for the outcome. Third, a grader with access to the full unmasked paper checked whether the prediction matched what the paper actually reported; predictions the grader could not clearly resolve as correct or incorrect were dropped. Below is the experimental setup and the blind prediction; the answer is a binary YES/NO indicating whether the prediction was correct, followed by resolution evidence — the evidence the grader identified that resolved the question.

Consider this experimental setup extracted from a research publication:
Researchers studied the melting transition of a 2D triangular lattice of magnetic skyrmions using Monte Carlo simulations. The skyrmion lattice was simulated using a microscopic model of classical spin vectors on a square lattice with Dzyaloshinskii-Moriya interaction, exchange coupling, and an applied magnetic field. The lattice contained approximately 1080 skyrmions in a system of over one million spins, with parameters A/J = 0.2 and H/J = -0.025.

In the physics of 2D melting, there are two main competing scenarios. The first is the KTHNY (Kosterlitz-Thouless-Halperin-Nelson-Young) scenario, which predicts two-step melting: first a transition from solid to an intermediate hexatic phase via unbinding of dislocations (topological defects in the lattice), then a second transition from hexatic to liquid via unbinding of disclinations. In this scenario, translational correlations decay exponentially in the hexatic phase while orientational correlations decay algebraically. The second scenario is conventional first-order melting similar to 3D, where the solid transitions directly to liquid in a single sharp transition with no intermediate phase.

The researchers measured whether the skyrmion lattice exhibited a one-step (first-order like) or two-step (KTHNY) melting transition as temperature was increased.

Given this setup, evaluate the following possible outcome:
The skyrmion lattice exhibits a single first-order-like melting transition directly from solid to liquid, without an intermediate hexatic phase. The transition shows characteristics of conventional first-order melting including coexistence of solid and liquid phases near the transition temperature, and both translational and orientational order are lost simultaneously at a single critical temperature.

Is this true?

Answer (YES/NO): YES